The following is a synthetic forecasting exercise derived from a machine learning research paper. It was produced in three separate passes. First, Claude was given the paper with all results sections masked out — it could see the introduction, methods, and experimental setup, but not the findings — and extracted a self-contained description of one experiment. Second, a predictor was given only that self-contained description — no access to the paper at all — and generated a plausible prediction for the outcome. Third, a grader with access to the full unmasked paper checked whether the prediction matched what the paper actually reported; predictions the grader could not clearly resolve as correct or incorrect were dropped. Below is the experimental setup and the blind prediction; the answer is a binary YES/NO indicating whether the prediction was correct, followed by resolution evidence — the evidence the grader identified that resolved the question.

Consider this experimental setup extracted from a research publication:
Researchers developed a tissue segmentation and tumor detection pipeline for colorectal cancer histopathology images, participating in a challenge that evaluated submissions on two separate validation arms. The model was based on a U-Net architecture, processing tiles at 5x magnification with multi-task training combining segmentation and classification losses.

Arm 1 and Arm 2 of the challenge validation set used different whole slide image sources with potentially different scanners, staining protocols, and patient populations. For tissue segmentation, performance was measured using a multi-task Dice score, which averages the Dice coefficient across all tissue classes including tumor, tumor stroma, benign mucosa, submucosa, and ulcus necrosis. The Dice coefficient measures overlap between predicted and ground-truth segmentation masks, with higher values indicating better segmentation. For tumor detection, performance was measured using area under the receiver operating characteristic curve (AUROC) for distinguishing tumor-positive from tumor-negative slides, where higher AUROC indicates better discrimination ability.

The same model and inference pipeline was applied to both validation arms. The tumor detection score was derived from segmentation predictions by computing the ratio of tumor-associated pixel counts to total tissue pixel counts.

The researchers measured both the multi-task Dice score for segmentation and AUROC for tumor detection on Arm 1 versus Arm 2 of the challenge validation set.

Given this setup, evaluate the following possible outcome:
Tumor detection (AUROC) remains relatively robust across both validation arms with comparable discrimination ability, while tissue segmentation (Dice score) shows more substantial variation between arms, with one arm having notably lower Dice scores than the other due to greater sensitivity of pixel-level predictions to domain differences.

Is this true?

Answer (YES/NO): NO